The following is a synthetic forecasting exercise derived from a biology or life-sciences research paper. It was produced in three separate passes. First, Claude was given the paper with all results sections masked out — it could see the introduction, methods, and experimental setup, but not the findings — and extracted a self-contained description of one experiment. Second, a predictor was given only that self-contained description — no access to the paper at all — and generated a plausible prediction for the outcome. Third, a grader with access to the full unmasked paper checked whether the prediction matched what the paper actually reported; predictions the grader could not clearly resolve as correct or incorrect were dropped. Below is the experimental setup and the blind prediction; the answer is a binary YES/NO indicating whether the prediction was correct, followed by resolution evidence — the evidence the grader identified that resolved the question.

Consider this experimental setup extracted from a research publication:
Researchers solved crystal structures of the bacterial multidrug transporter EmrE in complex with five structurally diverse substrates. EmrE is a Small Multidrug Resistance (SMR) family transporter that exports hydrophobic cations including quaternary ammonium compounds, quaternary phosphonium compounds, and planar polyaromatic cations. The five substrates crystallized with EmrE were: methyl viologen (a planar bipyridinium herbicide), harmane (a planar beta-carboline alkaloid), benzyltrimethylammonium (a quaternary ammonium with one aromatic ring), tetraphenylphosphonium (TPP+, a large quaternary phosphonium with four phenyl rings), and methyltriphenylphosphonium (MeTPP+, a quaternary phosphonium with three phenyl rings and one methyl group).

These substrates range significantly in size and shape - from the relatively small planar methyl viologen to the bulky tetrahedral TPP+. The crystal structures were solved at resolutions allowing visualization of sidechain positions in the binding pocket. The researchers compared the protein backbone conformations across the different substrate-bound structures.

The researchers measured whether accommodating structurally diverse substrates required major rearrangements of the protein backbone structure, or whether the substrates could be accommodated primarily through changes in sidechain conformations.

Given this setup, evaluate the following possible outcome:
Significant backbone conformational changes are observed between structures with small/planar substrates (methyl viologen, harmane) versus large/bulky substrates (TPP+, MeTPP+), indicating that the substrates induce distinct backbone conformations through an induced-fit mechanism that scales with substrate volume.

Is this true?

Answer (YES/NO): NO